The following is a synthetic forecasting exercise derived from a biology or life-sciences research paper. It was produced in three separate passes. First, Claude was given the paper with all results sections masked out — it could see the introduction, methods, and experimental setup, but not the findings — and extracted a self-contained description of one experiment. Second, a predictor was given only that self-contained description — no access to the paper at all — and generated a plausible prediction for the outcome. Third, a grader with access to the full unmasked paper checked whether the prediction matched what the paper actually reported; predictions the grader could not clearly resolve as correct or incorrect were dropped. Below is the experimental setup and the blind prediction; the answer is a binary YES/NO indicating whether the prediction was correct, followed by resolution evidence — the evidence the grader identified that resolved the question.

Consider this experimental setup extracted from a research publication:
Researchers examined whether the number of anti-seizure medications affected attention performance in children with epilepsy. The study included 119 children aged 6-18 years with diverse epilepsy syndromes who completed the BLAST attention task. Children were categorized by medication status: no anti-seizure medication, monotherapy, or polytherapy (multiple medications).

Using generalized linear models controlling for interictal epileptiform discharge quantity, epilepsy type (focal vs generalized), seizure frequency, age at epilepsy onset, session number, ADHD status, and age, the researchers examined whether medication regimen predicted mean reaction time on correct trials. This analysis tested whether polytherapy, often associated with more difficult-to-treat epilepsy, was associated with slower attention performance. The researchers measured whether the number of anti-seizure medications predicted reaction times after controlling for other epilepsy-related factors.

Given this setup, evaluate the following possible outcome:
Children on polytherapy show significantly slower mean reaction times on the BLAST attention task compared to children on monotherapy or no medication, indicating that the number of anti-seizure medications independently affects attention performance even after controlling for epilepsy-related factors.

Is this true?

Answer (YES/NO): YES